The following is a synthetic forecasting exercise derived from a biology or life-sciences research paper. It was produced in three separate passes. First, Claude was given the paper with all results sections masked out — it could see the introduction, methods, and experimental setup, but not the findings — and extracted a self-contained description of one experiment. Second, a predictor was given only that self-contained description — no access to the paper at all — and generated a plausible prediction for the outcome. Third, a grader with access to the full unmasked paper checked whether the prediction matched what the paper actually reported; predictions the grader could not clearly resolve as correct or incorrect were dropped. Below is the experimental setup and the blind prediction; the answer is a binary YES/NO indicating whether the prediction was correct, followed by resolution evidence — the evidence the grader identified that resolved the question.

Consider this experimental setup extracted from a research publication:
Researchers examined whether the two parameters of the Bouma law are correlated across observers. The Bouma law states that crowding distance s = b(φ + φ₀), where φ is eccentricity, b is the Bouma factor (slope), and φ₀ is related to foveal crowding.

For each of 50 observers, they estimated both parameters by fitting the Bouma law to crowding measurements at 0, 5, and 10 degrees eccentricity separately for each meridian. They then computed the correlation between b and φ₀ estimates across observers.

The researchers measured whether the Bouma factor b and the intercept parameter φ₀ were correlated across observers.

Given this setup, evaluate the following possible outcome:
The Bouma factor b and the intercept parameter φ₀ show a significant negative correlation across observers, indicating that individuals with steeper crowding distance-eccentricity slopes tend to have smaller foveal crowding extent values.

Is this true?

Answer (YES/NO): NO